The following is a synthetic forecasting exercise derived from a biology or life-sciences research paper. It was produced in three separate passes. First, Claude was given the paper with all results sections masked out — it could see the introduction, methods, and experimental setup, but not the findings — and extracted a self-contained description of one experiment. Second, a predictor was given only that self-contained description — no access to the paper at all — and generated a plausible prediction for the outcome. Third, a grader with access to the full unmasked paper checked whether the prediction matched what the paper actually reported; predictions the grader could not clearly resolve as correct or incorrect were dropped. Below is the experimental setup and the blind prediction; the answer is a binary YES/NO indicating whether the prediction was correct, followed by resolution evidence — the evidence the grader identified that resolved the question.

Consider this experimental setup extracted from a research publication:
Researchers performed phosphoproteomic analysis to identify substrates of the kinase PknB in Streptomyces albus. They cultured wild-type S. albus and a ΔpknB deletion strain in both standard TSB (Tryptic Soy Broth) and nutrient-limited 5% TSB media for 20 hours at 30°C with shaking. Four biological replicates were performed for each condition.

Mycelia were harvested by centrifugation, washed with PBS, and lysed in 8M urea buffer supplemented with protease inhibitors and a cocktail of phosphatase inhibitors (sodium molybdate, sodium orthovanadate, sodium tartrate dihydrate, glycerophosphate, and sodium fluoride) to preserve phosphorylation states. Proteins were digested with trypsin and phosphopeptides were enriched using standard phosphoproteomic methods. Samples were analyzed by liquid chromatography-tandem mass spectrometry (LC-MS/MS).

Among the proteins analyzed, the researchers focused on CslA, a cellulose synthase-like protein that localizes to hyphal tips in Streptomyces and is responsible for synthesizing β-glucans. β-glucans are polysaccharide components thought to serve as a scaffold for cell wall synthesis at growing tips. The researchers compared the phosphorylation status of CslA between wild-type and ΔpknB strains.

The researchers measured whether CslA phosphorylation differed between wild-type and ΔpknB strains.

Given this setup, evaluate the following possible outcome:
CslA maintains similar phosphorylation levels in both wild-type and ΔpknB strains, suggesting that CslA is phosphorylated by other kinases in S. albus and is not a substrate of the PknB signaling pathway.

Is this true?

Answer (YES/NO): NO